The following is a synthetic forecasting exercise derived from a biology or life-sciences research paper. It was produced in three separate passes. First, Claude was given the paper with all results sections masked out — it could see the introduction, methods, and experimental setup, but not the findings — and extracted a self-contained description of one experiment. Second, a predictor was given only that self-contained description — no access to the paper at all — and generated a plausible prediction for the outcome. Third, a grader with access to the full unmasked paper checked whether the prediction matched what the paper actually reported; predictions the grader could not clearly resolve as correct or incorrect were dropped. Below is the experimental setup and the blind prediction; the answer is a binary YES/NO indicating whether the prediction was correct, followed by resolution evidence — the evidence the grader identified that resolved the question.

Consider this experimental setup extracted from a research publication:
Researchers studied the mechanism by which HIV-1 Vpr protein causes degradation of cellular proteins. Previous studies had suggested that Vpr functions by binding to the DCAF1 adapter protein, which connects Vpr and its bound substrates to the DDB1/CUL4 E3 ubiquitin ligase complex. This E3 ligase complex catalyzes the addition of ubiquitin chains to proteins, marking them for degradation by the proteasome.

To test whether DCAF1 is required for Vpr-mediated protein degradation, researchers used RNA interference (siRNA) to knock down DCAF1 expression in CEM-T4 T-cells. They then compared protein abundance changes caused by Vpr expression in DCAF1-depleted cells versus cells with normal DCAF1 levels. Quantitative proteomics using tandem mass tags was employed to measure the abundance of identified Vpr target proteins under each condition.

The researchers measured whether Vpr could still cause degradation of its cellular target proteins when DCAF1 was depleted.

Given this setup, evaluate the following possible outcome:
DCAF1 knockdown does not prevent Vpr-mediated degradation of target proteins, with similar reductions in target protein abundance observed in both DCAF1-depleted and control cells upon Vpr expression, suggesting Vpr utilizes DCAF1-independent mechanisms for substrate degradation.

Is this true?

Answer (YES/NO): NO